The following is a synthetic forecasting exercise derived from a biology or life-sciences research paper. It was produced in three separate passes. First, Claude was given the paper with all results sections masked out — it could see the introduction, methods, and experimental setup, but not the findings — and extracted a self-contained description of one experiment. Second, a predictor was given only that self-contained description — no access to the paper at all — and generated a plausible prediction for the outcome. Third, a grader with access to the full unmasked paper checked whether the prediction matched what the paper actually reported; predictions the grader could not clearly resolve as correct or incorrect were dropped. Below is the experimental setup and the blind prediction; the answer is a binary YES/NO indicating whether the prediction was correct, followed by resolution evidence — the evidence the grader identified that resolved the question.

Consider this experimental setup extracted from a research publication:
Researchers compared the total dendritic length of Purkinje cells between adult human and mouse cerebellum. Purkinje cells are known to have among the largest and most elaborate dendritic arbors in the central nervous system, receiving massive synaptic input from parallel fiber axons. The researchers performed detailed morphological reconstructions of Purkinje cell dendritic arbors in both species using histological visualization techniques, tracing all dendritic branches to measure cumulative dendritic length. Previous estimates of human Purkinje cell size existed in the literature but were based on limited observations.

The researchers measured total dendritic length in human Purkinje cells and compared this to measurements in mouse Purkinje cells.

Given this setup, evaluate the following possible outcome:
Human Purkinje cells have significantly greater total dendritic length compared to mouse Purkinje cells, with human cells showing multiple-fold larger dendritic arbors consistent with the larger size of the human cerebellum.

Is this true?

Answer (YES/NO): YES